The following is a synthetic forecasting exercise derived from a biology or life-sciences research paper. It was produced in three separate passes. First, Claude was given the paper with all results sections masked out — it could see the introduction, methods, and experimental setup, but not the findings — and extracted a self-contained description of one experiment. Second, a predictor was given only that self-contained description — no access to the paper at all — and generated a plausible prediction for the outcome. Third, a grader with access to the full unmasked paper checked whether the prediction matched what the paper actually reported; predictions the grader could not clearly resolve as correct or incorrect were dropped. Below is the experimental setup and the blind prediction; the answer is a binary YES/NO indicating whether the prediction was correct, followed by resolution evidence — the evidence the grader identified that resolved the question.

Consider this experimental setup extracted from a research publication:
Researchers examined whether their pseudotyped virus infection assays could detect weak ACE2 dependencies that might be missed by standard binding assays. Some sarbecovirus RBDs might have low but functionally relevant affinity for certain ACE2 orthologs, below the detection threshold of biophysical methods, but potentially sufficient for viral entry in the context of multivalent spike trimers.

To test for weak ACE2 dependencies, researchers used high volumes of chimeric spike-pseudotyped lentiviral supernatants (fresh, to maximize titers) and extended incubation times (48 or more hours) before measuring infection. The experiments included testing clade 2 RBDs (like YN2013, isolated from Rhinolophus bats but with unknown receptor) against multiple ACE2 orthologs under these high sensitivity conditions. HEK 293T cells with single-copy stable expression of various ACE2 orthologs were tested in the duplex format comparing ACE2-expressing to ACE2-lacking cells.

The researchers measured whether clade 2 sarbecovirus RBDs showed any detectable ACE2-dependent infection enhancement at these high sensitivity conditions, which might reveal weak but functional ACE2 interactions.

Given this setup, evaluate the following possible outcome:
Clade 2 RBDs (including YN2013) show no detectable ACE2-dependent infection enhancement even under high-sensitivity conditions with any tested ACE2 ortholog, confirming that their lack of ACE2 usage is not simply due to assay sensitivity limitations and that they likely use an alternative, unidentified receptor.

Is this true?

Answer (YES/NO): NO